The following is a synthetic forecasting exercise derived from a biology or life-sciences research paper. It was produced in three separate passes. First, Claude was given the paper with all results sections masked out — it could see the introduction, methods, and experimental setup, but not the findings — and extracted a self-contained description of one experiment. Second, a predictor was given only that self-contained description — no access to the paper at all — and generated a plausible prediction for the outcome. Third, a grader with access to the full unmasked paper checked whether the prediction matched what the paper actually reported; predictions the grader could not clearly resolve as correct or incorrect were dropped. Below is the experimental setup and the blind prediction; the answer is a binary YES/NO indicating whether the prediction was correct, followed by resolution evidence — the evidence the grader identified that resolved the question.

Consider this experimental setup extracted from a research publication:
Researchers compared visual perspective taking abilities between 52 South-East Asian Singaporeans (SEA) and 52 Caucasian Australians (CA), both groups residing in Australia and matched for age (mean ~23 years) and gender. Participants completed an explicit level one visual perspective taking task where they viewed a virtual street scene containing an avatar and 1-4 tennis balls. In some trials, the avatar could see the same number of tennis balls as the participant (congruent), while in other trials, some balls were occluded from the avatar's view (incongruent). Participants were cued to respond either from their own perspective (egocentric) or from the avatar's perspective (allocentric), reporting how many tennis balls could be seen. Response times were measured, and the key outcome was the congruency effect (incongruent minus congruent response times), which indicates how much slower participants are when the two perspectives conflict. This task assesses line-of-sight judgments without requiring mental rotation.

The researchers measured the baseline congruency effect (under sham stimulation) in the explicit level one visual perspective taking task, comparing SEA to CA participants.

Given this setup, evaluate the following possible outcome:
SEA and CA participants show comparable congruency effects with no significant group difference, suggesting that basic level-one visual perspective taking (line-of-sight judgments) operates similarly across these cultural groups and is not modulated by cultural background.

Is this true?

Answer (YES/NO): NO